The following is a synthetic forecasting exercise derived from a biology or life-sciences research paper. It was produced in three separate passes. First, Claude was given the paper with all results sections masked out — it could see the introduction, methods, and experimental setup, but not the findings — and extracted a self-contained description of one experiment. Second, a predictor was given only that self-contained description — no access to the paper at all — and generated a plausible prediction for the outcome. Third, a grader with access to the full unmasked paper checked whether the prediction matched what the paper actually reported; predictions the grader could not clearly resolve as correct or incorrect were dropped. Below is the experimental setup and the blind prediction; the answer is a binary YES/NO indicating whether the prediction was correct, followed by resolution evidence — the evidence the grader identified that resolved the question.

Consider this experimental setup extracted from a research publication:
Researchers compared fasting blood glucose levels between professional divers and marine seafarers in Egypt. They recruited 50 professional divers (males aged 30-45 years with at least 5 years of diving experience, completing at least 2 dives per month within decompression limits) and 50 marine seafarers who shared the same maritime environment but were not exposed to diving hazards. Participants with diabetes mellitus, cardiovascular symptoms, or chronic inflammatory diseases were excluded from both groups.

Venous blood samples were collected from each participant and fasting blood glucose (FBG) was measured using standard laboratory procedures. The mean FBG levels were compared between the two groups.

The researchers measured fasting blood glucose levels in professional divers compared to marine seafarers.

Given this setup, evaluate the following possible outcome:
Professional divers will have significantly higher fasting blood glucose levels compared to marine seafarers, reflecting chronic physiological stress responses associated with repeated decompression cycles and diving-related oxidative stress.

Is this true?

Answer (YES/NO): NO